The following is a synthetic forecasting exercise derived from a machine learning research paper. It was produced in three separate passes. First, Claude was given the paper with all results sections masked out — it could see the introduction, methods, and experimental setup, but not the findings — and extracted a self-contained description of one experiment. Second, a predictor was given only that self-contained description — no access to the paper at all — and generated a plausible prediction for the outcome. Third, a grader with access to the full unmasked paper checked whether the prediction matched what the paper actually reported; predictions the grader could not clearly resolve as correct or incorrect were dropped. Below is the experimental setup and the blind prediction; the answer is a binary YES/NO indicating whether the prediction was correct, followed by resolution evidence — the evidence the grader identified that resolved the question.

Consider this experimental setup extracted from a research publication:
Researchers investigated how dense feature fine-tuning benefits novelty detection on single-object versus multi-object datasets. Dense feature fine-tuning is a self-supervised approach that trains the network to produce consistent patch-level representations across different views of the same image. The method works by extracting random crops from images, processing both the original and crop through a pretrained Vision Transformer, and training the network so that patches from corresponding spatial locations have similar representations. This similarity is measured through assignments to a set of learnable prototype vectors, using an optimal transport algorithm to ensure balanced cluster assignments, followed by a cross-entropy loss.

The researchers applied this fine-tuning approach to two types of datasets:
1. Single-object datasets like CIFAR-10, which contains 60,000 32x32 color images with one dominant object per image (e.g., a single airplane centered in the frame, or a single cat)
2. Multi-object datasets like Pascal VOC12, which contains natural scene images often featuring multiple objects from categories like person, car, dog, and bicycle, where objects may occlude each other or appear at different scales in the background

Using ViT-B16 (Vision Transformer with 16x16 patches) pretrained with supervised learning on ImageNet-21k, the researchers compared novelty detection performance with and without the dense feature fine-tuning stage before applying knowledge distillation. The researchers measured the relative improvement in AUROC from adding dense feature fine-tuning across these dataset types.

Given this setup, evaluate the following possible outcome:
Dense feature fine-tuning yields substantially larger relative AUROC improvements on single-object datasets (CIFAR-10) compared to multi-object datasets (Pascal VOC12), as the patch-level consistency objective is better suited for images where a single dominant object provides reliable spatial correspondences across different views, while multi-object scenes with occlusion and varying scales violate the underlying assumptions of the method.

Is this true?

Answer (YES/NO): NO